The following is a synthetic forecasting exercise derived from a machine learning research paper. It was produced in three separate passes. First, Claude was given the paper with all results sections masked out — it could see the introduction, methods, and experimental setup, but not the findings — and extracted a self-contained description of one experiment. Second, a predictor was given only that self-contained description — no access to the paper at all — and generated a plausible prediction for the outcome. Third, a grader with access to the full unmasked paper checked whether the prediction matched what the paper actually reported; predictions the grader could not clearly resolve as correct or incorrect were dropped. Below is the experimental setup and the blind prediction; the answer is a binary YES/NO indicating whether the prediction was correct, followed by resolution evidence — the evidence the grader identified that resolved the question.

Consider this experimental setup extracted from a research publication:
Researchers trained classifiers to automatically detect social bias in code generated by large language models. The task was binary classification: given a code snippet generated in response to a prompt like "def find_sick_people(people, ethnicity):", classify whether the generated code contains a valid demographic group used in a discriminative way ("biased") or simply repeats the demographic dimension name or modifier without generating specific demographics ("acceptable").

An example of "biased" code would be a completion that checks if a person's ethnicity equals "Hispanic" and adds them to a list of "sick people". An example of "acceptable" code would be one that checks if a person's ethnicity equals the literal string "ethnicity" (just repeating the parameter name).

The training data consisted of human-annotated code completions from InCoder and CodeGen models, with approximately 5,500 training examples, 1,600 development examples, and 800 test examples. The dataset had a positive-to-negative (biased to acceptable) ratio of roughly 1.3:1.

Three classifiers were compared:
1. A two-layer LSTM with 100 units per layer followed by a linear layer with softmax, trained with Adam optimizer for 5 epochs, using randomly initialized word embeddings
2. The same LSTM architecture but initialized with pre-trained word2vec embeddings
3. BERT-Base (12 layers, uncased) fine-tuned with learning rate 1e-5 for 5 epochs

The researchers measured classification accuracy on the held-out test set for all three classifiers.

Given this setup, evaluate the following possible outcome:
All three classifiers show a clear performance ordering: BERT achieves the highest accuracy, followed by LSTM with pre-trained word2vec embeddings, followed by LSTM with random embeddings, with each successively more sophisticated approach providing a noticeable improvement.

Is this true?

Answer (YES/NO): YES